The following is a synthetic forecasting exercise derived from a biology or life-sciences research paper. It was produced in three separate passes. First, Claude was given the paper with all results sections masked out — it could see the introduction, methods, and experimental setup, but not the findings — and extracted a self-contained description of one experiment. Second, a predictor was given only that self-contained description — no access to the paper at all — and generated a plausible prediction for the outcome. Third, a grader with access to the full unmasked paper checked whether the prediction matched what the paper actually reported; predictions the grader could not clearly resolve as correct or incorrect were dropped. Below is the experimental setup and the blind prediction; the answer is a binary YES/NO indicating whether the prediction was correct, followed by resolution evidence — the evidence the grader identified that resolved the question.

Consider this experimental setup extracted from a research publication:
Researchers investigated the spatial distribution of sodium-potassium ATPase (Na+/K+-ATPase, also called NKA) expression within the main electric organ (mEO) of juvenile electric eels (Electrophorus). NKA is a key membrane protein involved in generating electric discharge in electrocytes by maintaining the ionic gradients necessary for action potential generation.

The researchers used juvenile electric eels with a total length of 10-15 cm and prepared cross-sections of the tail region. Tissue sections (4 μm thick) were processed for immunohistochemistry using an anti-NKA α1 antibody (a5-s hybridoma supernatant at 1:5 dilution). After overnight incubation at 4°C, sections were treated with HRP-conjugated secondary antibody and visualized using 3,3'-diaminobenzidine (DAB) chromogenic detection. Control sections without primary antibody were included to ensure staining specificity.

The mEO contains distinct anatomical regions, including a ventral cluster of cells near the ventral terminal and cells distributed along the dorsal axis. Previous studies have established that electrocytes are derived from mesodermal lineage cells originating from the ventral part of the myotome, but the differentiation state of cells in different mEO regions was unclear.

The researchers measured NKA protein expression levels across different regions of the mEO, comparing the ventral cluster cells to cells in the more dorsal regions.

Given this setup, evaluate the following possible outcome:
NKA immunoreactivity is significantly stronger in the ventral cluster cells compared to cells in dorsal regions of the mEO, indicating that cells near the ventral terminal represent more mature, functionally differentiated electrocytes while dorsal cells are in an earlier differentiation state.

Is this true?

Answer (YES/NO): NO